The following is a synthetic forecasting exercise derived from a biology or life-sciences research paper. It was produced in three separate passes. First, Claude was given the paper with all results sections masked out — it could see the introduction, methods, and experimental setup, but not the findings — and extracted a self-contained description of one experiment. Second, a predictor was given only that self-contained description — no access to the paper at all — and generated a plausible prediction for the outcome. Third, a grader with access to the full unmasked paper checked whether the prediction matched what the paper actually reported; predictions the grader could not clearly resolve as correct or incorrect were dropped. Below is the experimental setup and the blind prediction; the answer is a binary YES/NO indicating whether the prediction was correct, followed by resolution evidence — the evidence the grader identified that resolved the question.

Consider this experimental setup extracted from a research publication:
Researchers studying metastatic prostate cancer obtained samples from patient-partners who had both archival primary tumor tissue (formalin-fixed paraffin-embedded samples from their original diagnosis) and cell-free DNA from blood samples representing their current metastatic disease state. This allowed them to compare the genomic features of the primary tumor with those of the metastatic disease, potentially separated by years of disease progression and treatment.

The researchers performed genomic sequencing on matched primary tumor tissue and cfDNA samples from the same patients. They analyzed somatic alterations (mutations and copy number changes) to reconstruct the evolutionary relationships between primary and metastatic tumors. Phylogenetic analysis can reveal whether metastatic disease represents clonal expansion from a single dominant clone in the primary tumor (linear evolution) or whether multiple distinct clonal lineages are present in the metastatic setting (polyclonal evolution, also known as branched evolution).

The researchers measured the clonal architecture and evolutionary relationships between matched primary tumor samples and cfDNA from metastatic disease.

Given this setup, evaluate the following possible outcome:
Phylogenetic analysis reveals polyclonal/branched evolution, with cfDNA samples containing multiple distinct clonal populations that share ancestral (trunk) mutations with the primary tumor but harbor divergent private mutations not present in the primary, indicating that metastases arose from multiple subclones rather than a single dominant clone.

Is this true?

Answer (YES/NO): YES